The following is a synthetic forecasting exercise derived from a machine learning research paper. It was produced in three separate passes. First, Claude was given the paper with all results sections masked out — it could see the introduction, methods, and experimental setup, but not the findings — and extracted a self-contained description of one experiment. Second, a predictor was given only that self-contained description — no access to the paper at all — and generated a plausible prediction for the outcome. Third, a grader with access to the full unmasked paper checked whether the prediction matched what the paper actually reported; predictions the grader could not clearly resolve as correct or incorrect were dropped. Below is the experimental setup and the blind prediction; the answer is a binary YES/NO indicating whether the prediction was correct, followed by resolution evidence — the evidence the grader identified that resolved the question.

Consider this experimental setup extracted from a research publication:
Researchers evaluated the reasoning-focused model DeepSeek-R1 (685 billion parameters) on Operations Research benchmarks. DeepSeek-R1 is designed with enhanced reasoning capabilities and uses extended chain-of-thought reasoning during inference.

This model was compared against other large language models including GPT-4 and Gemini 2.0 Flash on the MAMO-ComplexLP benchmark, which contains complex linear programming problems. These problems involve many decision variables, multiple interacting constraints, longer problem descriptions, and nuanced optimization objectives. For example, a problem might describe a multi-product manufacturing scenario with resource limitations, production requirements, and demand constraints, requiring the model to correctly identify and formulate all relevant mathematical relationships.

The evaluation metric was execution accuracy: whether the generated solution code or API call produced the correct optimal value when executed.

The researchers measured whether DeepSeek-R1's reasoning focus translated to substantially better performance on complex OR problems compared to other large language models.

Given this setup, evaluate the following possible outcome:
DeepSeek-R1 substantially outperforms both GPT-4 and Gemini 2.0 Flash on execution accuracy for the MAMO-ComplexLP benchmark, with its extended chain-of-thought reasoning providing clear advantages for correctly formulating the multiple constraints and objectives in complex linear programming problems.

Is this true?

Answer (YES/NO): YES